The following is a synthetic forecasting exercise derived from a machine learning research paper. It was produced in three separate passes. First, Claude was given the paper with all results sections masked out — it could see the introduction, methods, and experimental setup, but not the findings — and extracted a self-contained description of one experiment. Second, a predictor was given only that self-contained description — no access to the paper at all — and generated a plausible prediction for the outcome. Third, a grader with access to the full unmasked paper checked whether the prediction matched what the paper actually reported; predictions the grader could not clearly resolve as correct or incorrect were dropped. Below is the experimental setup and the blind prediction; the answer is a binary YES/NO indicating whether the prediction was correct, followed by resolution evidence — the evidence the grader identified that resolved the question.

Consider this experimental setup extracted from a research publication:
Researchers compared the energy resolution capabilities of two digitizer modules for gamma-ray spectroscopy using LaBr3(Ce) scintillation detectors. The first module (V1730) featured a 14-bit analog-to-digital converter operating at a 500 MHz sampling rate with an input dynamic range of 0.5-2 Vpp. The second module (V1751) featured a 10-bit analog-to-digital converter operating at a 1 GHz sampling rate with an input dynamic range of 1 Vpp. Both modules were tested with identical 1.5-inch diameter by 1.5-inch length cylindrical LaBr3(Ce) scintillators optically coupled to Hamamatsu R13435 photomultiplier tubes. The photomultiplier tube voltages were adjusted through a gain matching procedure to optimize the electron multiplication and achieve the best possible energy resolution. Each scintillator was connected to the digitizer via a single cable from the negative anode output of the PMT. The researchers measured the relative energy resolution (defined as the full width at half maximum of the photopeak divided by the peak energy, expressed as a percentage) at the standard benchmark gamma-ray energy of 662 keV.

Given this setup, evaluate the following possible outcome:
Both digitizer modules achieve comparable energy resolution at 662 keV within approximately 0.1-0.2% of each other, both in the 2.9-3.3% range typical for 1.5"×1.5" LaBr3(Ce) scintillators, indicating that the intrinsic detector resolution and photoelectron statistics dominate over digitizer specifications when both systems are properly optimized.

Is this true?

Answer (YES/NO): NO